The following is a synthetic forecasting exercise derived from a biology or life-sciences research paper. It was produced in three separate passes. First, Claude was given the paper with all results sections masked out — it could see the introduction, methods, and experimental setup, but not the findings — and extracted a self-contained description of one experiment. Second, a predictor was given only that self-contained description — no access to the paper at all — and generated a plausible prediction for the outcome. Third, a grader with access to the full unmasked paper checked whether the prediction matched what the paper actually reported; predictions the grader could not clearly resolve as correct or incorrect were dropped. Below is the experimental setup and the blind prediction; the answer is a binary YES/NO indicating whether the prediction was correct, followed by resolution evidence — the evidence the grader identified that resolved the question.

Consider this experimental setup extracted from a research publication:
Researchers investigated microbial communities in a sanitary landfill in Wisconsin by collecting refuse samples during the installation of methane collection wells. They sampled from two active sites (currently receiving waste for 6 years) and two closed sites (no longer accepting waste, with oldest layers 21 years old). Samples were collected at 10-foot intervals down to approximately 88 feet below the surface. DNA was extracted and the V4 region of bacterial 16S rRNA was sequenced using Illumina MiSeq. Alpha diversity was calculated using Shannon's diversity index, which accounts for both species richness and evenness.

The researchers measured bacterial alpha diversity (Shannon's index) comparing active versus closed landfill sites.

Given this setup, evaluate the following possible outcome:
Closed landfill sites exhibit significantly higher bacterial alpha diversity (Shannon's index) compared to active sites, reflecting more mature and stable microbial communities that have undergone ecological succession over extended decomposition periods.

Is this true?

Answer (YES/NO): NO